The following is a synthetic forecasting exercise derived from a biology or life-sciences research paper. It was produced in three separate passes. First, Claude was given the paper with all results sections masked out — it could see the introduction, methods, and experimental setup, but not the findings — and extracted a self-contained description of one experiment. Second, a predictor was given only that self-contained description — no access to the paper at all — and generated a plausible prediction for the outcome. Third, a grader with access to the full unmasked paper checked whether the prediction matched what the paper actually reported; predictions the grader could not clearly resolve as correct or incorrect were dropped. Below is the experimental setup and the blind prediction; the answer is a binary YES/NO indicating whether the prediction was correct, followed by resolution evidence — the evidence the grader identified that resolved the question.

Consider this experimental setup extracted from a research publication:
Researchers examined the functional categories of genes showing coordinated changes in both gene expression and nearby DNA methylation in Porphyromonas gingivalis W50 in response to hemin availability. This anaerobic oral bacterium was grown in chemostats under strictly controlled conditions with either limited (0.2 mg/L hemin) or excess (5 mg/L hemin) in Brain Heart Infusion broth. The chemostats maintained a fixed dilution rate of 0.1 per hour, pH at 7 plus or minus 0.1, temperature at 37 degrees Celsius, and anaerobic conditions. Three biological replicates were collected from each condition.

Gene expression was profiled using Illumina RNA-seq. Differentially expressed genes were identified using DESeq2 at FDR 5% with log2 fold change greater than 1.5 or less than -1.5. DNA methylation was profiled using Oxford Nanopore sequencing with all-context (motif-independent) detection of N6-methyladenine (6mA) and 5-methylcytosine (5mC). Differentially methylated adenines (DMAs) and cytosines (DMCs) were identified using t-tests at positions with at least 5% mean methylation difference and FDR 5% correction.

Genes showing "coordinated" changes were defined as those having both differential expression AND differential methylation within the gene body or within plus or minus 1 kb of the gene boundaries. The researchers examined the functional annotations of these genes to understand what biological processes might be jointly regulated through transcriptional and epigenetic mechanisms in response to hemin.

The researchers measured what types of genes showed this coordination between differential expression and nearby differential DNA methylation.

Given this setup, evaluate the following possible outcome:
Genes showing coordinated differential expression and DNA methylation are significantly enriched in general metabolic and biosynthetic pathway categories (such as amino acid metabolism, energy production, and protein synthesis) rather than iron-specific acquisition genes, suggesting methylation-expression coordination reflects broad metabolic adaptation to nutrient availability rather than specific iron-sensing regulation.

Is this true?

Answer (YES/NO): NO